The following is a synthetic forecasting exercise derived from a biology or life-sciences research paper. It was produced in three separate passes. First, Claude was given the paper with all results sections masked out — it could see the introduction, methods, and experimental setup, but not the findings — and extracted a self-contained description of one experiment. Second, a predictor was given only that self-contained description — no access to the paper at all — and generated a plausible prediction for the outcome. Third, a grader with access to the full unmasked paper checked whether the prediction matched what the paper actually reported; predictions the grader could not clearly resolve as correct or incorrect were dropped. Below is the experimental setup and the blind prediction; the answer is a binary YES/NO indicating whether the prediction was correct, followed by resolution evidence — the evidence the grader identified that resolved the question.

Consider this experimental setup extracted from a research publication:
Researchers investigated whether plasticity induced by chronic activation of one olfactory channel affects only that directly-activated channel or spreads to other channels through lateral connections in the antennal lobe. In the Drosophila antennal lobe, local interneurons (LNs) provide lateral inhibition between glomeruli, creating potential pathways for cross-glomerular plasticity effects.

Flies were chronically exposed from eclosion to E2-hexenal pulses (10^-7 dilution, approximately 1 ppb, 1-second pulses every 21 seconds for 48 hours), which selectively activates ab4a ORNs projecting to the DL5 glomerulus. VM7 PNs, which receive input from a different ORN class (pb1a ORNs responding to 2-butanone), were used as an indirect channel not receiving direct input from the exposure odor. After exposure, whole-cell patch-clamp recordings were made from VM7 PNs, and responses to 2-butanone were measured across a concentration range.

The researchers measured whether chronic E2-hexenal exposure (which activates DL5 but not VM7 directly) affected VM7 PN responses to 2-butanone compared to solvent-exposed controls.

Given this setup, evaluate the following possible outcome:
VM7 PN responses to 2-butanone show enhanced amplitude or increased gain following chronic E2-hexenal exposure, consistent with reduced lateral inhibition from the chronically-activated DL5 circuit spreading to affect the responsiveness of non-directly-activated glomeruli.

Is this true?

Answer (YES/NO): NO